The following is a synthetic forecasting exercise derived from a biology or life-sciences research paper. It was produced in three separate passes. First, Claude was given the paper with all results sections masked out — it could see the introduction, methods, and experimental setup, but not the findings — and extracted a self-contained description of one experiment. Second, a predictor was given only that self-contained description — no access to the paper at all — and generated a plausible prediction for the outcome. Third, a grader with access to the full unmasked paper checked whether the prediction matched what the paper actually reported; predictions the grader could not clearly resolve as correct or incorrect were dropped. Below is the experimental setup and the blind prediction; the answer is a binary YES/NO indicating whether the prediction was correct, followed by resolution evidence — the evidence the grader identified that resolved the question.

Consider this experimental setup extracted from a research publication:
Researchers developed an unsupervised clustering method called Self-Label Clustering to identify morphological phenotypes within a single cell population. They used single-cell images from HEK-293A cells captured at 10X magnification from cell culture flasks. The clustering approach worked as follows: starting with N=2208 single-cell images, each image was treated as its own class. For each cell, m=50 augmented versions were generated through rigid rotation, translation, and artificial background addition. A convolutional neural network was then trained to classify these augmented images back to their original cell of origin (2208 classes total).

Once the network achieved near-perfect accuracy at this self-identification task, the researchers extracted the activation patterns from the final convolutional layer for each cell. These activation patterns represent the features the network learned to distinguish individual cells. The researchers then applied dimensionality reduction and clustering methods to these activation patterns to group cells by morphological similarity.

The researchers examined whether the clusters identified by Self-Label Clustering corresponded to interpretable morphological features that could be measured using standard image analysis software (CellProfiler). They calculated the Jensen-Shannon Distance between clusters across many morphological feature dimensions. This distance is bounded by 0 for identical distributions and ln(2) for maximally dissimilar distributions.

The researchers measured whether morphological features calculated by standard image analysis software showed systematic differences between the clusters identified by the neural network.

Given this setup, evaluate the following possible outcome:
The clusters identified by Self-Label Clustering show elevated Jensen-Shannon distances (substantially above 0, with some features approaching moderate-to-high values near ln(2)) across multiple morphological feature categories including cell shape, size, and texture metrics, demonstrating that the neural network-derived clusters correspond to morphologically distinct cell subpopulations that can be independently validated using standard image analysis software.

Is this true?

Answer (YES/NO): YES